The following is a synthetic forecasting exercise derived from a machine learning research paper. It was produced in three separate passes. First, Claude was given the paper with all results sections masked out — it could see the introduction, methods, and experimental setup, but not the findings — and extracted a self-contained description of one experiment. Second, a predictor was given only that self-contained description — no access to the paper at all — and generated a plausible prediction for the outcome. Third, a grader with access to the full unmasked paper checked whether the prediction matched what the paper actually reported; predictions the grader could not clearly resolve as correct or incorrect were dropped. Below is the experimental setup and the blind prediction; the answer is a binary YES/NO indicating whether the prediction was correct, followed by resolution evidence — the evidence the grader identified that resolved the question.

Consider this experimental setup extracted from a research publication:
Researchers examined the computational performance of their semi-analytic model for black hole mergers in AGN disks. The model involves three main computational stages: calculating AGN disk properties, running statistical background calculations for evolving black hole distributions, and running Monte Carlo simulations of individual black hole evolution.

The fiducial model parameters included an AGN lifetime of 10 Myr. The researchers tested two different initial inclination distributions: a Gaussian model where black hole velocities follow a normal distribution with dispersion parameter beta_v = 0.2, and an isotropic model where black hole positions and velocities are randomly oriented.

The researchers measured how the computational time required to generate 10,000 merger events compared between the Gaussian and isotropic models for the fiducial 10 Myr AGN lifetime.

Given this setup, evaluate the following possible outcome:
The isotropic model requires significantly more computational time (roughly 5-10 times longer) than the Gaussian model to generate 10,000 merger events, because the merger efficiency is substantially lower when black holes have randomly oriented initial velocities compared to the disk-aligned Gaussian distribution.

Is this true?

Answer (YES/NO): NO